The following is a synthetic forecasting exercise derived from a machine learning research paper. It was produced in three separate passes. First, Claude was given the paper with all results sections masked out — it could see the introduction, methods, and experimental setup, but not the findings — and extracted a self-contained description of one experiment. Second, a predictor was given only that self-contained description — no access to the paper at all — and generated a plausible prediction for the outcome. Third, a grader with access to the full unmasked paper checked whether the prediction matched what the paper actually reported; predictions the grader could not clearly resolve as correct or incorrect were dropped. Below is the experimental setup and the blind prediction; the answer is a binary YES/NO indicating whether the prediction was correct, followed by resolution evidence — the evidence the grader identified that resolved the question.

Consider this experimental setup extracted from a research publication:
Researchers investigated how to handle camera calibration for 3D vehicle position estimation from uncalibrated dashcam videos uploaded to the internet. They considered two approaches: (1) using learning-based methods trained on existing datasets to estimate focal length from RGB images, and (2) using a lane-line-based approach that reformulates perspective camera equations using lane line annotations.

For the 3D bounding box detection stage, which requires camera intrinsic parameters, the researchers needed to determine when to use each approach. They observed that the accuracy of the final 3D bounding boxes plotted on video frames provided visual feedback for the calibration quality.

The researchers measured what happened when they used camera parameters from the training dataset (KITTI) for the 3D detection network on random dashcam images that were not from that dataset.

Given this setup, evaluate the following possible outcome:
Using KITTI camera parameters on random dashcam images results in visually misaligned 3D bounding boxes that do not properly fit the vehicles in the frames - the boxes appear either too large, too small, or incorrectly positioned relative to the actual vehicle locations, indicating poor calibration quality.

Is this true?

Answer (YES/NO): NO